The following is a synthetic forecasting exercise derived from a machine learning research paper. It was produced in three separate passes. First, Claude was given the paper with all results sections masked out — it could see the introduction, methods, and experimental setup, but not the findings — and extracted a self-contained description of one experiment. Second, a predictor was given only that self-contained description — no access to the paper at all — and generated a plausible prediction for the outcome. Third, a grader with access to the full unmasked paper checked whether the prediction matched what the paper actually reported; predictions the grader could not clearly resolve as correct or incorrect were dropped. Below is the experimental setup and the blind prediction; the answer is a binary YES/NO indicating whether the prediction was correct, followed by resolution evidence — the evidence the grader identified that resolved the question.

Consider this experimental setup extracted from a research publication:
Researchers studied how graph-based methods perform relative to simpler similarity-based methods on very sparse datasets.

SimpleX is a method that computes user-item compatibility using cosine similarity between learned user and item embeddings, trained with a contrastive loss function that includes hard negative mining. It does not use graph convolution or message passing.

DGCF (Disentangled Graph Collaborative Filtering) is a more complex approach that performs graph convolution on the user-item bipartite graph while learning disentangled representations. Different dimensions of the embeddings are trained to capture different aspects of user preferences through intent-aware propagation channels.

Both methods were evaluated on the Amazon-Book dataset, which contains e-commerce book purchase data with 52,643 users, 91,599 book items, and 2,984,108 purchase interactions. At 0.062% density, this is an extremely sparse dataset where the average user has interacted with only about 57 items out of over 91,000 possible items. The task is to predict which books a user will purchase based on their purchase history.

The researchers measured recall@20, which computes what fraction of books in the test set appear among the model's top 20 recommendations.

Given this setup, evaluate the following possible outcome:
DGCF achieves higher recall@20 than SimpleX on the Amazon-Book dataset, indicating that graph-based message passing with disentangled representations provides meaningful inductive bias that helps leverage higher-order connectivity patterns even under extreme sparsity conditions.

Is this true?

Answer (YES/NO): NO